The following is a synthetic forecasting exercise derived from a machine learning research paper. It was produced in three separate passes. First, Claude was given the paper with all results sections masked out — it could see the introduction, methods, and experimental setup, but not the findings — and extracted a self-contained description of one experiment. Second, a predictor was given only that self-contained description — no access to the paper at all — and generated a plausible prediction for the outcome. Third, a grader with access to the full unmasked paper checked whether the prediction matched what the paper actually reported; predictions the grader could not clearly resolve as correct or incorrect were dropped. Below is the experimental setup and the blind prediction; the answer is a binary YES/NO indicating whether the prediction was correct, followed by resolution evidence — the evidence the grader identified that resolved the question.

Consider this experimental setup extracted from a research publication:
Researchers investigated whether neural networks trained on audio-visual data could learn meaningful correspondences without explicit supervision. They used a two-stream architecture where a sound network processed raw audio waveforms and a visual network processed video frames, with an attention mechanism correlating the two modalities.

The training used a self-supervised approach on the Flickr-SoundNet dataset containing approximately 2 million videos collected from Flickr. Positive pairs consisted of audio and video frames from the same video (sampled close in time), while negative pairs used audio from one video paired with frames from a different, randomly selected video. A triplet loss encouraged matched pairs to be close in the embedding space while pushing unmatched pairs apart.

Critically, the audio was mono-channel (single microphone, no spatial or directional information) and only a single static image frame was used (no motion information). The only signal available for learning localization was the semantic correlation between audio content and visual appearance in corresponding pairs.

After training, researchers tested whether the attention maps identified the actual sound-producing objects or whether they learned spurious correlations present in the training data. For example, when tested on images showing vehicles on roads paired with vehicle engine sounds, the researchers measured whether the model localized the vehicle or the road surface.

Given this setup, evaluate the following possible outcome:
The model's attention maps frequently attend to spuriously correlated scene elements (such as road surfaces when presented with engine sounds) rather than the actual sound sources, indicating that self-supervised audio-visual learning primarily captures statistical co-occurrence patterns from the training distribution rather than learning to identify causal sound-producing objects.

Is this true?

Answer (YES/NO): YES